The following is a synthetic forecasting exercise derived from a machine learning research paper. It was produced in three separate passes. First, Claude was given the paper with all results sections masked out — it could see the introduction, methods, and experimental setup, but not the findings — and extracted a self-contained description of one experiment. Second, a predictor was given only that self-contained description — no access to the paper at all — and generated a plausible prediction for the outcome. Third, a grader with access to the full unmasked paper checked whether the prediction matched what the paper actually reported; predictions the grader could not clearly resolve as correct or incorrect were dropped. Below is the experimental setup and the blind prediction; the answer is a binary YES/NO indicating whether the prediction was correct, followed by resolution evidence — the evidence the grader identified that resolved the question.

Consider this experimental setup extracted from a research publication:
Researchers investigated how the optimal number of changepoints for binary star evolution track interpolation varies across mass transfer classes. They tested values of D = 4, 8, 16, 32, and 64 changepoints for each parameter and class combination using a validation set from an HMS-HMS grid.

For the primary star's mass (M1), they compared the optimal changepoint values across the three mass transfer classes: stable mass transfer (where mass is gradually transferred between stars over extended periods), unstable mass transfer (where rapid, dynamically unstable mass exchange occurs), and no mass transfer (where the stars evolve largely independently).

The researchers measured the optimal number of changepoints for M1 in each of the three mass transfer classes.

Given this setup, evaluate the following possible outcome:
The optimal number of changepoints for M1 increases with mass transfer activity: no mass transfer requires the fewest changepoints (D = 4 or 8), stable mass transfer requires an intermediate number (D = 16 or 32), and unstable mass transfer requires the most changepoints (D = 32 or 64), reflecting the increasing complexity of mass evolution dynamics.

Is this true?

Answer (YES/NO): NO